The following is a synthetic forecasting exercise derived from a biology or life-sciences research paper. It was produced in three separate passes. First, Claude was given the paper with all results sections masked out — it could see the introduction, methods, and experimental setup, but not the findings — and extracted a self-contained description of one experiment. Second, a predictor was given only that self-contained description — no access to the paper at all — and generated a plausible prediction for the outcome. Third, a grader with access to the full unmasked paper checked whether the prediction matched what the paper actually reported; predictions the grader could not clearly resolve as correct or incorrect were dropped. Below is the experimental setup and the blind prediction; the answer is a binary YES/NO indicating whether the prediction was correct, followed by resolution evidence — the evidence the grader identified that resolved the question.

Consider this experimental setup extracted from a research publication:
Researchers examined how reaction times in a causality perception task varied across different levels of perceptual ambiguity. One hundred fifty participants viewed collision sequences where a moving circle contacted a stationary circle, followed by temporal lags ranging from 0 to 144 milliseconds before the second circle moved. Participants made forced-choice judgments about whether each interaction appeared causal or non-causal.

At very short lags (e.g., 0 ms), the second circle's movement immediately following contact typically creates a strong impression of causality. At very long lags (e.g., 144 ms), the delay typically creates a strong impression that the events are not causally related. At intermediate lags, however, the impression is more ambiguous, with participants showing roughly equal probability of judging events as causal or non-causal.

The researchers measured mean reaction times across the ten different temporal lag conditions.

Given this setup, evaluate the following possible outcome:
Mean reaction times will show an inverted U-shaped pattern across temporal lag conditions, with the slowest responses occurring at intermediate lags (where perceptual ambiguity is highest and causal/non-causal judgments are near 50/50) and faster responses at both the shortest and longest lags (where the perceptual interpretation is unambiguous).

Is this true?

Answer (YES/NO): YES